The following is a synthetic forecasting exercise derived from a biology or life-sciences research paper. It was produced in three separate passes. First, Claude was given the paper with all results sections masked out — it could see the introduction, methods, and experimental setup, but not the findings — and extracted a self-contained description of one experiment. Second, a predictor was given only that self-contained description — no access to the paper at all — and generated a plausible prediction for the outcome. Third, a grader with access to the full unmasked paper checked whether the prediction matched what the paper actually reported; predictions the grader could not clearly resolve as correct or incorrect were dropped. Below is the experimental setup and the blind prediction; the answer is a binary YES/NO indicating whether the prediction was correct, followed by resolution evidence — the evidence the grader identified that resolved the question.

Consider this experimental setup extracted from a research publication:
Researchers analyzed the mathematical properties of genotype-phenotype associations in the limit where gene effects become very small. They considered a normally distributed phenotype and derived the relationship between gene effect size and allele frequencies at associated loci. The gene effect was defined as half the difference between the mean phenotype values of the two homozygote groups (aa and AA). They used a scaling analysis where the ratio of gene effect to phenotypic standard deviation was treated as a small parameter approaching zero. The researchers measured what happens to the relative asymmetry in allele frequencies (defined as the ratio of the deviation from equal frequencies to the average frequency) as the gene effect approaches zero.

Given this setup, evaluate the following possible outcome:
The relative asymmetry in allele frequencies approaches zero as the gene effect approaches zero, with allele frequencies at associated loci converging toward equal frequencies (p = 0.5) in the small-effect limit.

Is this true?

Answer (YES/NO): YES